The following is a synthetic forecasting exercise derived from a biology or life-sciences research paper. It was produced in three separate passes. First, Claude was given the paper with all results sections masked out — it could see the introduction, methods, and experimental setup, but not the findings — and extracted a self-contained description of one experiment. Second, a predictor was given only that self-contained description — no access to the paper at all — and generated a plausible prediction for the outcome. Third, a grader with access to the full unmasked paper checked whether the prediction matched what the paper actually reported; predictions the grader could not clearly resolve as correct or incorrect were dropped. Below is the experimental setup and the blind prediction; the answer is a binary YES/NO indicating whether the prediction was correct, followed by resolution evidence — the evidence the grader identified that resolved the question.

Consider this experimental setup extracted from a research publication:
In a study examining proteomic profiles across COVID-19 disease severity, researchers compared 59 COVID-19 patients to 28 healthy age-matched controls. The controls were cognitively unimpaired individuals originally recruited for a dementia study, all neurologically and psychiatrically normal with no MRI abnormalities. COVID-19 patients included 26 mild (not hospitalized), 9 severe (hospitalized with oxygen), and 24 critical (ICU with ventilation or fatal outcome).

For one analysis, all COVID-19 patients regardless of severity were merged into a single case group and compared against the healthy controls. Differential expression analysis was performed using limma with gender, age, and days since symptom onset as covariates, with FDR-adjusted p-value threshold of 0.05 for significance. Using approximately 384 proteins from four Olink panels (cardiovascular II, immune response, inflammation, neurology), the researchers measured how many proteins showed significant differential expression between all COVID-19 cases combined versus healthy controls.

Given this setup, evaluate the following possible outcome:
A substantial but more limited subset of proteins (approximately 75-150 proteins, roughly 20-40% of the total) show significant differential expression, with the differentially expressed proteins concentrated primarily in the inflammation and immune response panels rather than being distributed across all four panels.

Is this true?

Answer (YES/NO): NO